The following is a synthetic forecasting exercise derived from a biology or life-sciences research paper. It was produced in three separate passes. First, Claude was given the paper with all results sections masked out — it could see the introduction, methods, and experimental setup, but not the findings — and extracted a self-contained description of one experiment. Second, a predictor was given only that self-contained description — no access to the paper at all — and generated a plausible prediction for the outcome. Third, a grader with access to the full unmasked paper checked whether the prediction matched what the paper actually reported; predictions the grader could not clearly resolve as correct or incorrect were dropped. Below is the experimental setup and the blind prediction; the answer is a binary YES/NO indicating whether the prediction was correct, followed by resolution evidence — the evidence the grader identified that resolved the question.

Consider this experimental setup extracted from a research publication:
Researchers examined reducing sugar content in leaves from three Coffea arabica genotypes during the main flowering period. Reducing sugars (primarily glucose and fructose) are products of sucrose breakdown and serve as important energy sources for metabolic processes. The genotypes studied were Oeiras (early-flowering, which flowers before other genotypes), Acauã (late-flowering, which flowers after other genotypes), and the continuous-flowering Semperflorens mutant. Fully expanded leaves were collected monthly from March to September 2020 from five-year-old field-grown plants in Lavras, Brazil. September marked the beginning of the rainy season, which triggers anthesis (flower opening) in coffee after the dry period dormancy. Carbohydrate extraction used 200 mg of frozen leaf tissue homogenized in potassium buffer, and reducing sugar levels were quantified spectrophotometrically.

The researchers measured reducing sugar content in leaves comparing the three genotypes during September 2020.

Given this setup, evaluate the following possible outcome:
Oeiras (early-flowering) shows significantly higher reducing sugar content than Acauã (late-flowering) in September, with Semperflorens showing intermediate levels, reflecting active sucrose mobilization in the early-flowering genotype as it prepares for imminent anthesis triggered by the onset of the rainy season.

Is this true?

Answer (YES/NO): NO